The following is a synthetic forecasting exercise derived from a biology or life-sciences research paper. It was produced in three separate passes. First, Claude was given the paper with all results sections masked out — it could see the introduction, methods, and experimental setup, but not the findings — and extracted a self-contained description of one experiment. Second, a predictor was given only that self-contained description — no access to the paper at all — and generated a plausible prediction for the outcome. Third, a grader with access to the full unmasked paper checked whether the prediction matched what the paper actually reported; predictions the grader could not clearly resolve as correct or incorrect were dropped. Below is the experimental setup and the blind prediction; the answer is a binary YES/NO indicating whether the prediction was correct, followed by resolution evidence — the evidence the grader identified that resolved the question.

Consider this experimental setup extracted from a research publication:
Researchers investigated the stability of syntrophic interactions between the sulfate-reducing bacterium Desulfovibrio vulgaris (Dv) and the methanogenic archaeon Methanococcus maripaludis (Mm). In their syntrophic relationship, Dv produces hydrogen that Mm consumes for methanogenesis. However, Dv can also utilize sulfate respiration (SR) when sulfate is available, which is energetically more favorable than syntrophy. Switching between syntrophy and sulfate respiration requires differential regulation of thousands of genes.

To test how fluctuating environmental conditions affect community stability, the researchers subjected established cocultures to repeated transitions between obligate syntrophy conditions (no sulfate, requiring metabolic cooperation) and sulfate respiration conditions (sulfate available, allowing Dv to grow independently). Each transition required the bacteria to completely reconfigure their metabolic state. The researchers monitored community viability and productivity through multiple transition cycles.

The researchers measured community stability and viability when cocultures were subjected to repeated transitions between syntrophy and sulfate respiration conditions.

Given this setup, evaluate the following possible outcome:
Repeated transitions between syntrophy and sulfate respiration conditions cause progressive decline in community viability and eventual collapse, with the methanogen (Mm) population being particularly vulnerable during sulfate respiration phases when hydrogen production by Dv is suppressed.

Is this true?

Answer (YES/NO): NO